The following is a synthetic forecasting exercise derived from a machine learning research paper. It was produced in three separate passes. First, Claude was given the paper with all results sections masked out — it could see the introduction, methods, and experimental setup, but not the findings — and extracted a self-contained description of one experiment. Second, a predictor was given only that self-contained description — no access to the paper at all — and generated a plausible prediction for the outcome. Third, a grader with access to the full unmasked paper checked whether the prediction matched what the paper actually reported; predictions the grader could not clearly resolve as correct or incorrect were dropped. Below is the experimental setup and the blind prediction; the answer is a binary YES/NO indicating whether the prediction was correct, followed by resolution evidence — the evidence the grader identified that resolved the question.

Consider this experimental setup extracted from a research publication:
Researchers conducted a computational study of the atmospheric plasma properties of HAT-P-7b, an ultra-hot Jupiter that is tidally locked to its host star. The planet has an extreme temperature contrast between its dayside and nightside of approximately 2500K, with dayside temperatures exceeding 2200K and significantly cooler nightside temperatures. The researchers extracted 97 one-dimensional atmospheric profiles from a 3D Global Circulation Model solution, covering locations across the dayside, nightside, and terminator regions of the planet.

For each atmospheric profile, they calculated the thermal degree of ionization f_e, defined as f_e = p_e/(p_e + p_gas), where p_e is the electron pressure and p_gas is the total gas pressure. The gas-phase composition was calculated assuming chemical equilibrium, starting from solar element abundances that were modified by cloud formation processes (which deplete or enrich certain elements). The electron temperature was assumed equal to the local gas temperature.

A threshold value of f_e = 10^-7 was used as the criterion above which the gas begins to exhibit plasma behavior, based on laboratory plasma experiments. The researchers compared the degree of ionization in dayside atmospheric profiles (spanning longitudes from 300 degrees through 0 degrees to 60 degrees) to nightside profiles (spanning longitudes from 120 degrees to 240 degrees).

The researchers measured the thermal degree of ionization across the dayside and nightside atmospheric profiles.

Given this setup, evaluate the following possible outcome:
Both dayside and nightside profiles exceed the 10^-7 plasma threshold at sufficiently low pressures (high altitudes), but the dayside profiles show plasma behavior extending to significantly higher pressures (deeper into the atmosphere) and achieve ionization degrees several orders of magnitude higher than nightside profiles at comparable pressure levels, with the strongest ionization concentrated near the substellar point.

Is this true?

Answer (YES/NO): NO